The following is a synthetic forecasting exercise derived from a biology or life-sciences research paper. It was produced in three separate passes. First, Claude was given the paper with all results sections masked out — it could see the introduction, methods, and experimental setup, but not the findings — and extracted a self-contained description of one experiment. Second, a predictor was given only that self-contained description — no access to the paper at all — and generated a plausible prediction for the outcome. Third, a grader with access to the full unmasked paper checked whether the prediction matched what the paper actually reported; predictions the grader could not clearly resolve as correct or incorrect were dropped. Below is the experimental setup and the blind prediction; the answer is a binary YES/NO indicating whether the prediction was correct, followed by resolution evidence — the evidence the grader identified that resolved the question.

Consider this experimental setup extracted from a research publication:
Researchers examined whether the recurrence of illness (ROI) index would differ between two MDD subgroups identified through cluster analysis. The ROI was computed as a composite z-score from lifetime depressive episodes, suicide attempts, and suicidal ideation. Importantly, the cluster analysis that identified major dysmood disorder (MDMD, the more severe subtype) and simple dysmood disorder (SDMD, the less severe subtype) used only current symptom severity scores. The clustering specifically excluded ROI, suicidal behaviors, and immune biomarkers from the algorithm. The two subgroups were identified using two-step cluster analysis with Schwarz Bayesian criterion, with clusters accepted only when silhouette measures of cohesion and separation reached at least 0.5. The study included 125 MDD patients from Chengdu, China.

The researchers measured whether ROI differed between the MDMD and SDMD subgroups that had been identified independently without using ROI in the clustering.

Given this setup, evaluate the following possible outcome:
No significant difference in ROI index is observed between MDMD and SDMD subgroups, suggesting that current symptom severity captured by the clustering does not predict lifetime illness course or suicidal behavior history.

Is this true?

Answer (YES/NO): NO